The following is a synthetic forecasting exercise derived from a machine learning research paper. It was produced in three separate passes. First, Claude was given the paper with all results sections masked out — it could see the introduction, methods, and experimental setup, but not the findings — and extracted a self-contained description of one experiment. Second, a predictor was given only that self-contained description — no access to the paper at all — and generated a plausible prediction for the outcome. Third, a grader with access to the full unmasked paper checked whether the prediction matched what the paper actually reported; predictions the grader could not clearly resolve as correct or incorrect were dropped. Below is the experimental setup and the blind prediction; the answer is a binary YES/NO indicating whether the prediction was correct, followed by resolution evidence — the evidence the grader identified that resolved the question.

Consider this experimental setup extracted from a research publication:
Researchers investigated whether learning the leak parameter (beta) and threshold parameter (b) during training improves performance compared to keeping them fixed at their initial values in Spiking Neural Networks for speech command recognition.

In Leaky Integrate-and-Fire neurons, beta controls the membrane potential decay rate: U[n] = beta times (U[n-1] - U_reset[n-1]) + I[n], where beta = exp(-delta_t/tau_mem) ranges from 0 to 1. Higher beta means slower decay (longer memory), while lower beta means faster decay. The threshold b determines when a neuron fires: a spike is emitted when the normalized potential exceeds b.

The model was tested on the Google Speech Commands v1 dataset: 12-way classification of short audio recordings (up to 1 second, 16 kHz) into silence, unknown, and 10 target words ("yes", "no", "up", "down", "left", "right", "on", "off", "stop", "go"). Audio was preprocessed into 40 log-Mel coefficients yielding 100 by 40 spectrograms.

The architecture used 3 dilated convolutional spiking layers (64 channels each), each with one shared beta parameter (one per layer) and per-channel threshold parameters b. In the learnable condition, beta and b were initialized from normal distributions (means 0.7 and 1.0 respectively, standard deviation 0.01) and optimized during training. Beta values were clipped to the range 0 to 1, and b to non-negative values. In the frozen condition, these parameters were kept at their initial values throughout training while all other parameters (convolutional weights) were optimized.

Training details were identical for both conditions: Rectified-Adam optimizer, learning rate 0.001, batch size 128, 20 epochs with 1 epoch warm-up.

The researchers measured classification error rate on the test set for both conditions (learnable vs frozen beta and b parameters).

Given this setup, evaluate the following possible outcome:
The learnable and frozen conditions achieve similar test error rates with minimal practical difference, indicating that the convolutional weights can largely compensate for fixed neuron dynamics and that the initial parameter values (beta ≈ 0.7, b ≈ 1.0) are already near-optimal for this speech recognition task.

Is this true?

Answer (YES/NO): YES